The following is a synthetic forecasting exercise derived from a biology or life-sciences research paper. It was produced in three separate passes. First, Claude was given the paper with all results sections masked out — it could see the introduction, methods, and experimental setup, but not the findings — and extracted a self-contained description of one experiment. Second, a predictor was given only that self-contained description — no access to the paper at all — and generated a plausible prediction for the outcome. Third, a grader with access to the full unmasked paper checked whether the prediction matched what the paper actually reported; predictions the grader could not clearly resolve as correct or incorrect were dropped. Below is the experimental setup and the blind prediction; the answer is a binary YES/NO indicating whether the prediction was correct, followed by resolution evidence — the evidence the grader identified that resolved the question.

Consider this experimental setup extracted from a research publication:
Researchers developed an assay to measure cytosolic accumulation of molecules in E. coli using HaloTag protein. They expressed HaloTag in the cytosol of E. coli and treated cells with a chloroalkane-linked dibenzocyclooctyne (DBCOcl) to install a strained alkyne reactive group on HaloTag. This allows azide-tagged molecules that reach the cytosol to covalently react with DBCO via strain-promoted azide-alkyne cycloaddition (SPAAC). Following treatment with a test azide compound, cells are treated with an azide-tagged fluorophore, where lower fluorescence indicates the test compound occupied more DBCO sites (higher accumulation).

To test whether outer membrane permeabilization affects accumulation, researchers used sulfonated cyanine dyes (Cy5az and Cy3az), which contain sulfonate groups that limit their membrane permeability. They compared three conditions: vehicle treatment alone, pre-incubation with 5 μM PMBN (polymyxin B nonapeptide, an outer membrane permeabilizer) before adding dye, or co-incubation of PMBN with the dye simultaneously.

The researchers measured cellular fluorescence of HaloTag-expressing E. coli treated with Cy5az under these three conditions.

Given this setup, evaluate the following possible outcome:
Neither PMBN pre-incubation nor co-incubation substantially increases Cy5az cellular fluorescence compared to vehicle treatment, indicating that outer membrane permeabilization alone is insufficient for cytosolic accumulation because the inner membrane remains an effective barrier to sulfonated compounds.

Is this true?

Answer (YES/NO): NO